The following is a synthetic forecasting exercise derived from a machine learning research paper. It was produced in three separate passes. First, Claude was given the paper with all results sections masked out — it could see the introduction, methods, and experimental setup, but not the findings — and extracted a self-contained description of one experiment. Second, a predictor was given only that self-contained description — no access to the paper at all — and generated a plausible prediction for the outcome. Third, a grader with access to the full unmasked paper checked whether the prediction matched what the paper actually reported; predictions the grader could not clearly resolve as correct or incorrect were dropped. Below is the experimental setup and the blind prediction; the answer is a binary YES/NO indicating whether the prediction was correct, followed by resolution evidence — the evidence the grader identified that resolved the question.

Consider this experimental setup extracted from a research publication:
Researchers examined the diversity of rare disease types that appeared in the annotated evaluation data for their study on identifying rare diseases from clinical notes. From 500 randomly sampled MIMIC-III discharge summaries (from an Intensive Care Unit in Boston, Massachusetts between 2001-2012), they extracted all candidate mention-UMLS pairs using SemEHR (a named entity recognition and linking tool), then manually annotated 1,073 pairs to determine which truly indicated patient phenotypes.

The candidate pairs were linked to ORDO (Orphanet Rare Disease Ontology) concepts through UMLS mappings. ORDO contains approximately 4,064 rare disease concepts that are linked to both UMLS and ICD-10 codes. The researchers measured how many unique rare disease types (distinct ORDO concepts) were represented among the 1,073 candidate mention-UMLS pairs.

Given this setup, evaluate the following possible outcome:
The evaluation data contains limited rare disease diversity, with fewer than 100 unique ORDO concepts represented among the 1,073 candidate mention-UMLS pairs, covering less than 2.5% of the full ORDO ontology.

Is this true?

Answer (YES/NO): YES